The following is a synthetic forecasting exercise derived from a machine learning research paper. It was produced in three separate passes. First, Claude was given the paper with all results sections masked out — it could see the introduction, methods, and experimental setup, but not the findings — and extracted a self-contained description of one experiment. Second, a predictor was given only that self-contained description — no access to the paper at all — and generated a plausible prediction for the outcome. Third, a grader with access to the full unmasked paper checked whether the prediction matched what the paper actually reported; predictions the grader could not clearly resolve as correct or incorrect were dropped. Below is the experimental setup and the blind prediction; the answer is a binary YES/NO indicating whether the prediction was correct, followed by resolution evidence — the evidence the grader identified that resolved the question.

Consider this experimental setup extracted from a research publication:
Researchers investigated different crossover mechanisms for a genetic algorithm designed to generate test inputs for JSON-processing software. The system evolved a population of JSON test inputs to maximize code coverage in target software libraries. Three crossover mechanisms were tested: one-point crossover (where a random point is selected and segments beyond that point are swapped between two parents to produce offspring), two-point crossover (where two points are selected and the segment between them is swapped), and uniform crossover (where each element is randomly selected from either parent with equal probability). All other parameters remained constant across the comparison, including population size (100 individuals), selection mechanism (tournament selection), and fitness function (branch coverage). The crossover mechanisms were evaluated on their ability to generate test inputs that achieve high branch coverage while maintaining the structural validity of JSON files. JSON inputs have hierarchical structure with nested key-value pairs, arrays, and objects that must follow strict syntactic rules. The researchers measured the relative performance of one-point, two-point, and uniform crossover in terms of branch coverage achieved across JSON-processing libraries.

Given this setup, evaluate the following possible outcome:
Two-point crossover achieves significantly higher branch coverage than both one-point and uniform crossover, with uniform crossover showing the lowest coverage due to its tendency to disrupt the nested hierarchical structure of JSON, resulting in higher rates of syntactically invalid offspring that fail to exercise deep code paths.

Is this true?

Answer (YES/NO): NO